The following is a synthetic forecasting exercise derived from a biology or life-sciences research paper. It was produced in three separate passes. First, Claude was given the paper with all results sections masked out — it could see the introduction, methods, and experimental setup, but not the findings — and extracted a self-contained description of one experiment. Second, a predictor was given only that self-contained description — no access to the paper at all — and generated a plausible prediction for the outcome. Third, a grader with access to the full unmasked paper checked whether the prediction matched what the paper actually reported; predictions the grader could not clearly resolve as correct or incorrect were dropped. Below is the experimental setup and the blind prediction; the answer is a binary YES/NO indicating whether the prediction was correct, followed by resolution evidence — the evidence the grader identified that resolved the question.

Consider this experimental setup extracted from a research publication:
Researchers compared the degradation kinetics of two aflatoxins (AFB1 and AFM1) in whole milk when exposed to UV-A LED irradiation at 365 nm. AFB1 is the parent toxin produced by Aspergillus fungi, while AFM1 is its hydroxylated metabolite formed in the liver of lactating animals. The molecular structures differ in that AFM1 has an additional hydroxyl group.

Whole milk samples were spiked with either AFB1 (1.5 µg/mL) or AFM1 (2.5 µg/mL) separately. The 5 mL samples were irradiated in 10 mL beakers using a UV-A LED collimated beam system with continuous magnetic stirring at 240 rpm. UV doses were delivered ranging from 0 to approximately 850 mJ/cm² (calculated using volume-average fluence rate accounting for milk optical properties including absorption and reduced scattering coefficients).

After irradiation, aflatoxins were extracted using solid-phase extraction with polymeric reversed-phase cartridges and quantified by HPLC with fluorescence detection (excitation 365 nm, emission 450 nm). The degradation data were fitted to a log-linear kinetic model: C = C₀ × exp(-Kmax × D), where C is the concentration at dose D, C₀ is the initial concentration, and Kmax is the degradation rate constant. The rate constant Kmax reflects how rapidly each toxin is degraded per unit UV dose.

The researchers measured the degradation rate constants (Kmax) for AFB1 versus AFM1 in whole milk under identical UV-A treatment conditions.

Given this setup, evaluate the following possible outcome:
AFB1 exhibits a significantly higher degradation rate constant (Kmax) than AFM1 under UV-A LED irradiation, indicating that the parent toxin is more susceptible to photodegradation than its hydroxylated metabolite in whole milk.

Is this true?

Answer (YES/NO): YES